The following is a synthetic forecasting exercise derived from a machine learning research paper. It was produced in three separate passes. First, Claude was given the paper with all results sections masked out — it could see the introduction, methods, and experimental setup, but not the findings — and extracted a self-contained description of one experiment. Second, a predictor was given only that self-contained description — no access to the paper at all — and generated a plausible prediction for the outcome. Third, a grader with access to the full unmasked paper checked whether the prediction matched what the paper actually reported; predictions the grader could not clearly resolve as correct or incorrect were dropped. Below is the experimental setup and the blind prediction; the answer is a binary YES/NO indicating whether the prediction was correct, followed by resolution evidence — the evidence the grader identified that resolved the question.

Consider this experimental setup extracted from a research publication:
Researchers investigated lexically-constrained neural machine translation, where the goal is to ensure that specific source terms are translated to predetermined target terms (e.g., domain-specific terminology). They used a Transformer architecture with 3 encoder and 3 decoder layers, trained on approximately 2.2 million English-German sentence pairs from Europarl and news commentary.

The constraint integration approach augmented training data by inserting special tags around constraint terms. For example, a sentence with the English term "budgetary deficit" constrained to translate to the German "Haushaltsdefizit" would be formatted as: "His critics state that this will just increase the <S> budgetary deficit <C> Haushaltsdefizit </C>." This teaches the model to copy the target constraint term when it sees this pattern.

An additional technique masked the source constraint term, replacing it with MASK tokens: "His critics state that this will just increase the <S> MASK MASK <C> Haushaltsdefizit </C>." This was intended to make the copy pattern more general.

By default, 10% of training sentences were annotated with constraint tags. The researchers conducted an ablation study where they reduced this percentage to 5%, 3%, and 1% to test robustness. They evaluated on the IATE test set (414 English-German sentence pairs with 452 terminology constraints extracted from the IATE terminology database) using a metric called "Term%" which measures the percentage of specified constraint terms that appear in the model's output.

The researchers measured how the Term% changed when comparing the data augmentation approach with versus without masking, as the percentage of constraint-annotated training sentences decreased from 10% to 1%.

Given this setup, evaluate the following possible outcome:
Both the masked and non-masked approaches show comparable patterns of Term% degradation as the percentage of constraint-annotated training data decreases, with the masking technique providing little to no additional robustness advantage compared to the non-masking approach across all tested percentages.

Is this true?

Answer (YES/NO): NO